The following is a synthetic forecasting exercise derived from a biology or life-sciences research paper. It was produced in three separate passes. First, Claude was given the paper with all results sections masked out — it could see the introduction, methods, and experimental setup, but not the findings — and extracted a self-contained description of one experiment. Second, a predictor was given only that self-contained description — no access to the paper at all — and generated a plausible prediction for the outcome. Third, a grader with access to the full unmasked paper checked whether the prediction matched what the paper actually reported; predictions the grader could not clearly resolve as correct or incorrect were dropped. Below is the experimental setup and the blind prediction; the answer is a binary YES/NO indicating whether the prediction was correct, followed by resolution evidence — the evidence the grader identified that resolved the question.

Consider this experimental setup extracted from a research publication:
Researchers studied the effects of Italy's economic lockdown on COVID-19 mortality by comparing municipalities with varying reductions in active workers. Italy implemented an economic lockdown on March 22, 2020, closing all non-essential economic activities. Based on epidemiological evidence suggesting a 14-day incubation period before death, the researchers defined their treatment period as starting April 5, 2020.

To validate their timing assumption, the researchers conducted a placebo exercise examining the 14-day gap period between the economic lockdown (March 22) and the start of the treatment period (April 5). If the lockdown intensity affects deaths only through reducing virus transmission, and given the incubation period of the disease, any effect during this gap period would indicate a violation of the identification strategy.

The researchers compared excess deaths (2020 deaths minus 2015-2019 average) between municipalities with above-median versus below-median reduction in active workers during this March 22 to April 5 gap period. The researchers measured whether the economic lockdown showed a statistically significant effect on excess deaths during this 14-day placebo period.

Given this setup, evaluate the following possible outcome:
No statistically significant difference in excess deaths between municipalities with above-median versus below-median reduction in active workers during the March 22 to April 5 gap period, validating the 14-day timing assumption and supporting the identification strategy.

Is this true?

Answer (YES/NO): YES